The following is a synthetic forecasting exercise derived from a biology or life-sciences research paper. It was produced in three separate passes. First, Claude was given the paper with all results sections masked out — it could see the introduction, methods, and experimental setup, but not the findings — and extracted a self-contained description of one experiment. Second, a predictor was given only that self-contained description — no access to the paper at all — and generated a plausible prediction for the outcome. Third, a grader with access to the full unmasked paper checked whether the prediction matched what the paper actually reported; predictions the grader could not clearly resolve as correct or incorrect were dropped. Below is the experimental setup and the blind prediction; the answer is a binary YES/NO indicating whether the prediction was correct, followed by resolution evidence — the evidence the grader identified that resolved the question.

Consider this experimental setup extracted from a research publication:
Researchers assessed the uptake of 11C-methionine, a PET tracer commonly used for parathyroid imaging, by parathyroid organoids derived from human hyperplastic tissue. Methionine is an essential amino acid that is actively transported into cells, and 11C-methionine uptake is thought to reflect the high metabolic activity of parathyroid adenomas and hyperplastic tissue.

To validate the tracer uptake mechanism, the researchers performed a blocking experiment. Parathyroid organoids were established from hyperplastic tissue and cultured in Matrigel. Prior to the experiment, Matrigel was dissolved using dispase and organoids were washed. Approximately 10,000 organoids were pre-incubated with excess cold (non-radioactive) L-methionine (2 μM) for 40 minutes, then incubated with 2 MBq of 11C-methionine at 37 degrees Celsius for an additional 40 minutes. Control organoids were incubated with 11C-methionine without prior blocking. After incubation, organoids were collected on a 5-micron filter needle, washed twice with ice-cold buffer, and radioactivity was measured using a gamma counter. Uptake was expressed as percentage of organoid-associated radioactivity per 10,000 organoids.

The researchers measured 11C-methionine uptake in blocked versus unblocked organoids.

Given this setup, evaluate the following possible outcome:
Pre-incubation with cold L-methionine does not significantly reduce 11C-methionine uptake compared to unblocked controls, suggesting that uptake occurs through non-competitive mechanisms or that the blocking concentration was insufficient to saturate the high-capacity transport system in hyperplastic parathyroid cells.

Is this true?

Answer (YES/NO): NO